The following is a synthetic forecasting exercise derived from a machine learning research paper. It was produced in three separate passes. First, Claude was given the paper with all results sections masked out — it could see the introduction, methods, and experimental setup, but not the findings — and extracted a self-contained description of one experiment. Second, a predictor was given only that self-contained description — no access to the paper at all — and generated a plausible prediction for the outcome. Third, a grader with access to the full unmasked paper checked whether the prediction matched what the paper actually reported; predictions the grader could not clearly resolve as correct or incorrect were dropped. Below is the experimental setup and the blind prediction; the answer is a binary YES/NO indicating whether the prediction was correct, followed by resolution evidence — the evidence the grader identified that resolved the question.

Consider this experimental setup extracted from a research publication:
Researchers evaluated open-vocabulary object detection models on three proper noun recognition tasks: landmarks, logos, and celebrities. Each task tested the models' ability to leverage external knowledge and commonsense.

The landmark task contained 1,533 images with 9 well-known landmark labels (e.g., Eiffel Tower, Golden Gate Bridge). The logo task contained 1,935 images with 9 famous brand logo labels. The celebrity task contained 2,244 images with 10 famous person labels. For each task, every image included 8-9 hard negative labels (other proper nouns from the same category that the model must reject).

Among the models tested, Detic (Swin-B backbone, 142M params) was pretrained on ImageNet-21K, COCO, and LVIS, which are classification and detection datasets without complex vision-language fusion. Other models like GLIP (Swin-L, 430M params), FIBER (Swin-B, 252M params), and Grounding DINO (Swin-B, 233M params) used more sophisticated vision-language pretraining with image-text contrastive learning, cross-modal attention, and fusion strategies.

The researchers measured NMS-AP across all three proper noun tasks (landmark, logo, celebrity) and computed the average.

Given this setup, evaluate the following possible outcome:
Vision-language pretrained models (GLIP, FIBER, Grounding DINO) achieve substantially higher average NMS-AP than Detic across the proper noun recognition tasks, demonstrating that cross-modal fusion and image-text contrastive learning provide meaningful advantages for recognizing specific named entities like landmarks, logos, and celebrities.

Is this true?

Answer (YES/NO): NO